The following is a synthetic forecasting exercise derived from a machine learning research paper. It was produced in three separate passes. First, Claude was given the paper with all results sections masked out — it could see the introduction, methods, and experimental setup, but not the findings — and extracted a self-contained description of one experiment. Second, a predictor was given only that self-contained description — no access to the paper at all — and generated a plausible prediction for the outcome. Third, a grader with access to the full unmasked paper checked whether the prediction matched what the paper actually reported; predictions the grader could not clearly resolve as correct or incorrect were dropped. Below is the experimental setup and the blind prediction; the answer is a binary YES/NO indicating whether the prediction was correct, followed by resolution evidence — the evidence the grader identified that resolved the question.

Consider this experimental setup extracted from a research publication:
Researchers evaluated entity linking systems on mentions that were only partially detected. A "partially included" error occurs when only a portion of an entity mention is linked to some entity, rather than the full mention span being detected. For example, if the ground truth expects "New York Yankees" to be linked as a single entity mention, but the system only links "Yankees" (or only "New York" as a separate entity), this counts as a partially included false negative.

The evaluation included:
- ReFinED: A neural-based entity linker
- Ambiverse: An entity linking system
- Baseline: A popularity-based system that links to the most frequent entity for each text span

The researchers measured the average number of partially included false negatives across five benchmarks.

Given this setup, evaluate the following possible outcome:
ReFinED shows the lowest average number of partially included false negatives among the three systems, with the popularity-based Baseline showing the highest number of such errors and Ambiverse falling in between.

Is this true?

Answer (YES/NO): YES